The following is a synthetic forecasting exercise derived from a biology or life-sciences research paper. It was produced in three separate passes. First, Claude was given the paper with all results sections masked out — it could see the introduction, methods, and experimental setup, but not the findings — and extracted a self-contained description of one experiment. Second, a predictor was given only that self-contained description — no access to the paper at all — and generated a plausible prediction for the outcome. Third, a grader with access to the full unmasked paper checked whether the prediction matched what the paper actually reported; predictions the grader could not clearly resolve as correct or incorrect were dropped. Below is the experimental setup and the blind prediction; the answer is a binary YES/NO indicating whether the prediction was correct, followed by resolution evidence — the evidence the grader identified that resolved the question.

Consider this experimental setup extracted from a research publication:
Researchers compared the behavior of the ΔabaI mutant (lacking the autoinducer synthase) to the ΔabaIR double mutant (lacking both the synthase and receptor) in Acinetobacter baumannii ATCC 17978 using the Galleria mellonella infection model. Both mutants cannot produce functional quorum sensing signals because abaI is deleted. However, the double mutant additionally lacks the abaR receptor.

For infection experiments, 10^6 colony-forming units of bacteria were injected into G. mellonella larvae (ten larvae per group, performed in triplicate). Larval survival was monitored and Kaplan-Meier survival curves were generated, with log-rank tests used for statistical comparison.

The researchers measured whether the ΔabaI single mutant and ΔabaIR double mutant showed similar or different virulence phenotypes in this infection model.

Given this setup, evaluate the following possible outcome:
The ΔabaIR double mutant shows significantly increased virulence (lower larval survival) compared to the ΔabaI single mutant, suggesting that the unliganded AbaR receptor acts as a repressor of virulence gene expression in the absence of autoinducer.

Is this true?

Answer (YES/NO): NO